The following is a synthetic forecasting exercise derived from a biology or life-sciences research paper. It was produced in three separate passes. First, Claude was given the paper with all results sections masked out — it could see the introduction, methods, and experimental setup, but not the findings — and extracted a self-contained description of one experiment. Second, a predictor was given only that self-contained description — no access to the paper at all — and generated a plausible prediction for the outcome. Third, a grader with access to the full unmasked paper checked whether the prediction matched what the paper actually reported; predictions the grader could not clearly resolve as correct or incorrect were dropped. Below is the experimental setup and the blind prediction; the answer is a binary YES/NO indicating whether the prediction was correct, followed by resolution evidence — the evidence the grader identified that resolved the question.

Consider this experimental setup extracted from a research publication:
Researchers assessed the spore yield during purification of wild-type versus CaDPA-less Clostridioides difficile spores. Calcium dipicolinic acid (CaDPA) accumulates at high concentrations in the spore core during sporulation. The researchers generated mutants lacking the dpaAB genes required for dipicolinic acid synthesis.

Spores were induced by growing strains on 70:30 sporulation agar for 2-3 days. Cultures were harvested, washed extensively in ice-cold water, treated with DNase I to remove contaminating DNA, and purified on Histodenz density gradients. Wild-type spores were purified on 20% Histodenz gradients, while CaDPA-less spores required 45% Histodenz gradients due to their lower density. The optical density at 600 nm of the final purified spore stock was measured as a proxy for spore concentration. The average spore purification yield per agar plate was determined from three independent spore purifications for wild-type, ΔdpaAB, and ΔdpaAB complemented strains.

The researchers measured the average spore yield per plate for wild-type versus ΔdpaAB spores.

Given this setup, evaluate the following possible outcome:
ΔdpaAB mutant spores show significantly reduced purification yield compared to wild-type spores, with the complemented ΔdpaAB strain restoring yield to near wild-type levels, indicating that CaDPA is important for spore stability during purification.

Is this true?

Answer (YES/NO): NO